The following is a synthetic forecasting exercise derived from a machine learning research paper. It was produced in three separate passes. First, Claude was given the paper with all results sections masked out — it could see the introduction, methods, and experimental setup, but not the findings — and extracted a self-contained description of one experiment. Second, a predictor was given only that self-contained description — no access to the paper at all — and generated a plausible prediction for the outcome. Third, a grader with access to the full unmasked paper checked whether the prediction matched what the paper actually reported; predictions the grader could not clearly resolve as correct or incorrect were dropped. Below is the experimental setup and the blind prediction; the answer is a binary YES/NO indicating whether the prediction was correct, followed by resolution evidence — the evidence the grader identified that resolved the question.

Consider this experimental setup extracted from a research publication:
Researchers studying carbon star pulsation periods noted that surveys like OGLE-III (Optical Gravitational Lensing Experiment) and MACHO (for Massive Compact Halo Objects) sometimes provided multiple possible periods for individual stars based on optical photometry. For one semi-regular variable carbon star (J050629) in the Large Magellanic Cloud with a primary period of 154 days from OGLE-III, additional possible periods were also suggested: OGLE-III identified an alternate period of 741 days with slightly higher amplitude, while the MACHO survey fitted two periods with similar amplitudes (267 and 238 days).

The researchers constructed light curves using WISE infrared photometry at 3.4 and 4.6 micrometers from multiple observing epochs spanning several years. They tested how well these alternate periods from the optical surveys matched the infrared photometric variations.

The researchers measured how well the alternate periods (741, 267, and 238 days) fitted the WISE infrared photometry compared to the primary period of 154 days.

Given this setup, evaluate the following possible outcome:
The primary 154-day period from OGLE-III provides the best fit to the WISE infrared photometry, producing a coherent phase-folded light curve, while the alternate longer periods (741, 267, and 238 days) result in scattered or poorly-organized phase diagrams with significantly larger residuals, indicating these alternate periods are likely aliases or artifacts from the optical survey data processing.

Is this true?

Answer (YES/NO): YES